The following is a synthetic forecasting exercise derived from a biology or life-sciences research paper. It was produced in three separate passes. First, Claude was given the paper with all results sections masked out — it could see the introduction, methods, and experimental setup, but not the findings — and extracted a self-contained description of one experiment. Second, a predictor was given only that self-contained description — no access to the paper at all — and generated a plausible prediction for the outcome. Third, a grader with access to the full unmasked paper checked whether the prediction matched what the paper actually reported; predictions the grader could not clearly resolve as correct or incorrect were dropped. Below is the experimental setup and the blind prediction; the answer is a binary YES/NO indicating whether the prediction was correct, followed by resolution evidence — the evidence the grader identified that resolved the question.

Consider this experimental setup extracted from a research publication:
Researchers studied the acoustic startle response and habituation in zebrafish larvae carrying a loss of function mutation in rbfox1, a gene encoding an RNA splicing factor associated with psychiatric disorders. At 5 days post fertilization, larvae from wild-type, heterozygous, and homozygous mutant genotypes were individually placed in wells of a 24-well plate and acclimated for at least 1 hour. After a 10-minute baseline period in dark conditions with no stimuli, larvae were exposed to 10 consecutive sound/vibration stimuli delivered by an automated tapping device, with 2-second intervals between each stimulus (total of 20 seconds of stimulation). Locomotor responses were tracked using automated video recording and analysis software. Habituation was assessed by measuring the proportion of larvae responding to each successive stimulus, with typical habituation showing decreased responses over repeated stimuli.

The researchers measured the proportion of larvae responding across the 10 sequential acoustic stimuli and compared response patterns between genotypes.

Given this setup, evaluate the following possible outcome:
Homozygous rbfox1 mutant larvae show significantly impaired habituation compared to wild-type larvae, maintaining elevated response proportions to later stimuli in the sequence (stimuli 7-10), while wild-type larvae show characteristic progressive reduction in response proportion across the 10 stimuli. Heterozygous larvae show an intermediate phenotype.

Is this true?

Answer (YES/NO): NO